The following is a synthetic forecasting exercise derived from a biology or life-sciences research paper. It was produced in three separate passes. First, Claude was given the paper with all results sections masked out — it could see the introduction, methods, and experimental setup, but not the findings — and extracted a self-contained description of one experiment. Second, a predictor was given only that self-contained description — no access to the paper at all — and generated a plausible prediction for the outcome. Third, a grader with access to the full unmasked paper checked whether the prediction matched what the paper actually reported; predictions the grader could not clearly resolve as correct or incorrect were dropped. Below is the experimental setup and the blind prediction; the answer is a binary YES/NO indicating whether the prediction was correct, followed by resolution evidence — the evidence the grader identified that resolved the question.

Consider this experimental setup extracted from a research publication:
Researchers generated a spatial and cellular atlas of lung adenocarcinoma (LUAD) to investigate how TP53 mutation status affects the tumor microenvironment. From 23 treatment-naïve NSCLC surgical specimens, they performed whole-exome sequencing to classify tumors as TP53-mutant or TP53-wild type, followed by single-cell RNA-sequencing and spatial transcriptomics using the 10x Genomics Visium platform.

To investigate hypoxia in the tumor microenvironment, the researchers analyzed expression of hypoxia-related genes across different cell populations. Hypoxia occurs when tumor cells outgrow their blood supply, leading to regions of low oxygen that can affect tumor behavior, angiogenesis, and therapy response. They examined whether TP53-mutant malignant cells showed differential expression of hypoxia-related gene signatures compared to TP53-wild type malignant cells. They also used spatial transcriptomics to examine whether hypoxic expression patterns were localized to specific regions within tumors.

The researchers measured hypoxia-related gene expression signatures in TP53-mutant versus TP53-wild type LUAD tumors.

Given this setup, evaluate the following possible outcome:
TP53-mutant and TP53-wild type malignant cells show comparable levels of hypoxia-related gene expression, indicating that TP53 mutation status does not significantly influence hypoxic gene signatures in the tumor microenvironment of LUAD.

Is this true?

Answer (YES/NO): NO